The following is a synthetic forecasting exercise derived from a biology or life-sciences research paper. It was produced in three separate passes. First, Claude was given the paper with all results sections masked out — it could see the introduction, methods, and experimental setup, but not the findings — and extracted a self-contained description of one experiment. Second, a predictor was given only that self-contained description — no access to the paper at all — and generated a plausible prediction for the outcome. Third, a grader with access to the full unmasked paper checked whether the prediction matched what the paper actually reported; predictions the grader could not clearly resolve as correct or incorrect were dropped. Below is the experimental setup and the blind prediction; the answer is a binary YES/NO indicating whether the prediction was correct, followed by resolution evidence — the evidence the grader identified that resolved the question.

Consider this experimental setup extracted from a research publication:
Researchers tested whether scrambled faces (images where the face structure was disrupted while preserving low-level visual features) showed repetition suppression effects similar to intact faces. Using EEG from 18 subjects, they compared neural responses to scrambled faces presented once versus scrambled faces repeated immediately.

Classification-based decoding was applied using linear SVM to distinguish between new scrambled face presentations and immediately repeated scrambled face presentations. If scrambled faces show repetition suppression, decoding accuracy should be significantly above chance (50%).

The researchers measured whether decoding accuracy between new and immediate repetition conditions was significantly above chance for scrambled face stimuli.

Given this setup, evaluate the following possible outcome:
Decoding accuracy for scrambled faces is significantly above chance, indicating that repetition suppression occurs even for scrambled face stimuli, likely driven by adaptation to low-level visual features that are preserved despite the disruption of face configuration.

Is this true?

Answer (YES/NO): YES